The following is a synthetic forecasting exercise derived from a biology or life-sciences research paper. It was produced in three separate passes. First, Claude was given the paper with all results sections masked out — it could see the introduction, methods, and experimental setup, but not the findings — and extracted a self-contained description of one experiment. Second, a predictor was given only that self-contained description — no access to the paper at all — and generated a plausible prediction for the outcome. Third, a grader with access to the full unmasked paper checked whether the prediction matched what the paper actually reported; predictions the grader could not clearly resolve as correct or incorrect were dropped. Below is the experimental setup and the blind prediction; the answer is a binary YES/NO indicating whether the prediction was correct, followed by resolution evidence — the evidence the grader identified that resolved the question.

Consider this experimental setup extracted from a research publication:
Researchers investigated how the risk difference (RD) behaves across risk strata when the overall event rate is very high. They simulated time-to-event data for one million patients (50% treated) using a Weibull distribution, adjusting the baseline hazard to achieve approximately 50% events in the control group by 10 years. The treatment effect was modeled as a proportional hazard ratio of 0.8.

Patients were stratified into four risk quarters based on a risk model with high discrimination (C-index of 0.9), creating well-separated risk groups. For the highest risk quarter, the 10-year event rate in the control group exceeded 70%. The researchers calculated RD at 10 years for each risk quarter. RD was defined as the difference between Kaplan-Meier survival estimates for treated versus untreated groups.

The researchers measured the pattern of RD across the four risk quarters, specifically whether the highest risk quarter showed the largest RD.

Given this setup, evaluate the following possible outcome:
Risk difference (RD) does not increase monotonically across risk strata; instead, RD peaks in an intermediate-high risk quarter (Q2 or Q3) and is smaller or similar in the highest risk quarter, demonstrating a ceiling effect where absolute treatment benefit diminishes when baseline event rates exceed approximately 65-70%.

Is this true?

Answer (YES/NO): YES